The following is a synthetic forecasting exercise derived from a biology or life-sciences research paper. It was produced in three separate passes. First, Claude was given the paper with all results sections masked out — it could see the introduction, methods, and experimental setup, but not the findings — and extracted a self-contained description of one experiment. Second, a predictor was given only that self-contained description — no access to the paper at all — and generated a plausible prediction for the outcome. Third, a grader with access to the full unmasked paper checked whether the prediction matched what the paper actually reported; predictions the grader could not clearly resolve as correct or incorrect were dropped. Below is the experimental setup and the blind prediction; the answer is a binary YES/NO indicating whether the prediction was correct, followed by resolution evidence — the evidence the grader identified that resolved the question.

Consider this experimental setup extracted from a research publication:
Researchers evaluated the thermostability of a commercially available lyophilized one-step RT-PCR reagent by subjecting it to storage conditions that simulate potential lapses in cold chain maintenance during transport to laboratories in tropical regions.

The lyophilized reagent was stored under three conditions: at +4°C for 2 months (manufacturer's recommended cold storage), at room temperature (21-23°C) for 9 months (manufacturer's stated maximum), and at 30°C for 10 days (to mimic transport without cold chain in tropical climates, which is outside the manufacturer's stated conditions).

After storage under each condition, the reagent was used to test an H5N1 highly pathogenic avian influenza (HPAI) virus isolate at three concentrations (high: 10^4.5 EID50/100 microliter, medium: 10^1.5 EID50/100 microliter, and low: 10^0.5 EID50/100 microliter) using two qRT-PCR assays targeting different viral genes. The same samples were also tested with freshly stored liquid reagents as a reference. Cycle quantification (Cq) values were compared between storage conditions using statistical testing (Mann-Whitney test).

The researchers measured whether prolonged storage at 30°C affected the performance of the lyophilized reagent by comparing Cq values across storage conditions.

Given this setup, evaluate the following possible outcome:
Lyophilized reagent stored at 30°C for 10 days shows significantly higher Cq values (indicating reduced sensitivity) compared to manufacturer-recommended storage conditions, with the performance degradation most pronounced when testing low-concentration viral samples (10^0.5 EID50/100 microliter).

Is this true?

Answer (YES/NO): NO